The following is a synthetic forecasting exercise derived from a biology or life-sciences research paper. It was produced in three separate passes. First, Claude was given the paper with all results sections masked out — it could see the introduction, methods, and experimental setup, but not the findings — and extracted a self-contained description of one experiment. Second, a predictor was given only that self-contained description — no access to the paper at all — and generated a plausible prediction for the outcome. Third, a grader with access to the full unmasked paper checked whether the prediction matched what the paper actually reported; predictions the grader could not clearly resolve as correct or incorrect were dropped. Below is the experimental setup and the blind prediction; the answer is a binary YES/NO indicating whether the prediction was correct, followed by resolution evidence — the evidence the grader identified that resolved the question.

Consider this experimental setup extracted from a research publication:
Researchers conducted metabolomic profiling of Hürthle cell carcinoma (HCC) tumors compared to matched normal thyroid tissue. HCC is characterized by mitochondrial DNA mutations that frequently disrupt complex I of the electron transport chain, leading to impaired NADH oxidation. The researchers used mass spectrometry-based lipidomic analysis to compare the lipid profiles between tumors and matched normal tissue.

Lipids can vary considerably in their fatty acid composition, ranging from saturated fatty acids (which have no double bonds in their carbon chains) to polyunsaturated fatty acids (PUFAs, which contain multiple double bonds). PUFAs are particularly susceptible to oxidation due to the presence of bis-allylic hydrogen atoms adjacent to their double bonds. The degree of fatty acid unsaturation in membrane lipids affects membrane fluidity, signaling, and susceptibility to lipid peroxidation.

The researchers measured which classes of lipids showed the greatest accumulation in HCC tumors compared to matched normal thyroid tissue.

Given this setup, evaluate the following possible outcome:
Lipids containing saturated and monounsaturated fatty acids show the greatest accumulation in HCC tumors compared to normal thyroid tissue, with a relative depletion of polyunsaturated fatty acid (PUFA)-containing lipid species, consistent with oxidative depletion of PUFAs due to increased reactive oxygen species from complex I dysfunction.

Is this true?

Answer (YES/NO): NO